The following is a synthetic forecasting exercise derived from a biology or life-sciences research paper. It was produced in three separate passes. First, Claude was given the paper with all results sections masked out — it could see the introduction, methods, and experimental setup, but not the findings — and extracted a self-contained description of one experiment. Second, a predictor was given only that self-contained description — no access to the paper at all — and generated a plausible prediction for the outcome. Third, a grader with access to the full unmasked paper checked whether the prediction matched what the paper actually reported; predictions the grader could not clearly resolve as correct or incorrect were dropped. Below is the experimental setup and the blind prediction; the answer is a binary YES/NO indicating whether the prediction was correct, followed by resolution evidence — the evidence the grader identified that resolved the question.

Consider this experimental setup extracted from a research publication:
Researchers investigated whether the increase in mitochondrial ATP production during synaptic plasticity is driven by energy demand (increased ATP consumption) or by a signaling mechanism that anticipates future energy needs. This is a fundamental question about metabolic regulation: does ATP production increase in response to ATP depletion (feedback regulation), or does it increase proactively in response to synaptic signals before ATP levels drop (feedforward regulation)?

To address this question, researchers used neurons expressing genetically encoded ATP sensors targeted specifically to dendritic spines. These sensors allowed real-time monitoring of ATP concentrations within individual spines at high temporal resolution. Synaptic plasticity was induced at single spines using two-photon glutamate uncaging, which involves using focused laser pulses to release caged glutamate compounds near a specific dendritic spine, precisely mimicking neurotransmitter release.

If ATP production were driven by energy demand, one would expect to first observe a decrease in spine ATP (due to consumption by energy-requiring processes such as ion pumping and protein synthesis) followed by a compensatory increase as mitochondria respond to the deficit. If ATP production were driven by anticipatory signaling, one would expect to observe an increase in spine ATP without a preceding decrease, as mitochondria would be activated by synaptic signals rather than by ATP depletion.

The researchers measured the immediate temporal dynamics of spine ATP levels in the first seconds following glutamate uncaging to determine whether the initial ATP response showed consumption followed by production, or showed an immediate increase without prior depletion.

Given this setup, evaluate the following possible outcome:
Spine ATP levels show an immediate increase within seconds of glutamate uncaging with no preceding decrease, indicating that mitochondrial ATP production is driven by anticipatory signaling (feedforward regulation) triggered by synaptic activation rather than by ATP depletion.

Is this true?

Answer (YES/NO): YES